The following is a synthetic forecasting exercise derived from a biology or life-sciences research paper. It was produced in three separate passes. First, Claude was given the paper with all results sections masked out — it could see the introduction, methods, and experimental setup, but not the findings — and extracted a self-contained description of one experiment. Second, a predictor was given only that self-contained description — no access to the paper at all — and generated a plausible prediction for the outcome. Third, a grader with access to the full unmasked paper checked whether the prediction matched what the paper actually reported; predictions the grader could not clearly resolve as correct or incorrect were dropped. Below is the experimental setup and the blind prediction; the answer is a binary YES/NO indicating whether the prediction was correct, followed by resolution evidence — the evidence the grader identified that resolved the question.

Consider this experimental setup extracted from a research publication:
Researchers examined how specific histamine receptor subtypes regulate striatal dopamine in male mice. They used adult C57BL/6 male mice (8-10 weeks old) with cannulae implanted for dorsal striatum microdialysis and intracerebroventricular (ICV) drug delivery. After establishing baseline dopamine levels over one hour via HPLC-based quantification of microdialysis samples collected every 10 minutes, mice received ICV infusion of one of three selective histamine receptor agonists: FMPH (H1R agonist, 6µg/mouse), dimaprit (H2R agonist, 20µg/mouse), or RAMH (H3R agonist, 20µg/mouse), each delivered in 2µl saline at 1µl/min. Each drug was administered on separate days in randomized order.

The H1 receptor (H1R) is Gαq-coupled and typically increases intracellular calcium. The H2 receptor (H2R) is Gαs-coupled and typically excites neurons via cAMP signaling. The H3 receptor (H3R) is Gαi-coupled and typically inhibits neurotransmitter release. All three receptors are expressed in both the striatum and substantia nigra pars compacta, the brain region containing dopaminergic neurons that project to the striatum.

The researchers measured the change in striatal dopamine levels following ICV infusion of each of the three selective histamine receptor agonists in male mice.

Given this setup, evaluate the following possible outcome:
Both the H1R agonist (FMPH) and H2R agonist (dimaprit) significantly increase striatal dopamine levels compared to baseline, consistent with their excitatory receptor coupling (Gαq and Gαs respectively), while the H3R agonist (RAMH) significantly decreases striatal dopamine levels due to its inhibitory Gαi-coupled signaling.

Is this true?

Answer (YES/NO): NO